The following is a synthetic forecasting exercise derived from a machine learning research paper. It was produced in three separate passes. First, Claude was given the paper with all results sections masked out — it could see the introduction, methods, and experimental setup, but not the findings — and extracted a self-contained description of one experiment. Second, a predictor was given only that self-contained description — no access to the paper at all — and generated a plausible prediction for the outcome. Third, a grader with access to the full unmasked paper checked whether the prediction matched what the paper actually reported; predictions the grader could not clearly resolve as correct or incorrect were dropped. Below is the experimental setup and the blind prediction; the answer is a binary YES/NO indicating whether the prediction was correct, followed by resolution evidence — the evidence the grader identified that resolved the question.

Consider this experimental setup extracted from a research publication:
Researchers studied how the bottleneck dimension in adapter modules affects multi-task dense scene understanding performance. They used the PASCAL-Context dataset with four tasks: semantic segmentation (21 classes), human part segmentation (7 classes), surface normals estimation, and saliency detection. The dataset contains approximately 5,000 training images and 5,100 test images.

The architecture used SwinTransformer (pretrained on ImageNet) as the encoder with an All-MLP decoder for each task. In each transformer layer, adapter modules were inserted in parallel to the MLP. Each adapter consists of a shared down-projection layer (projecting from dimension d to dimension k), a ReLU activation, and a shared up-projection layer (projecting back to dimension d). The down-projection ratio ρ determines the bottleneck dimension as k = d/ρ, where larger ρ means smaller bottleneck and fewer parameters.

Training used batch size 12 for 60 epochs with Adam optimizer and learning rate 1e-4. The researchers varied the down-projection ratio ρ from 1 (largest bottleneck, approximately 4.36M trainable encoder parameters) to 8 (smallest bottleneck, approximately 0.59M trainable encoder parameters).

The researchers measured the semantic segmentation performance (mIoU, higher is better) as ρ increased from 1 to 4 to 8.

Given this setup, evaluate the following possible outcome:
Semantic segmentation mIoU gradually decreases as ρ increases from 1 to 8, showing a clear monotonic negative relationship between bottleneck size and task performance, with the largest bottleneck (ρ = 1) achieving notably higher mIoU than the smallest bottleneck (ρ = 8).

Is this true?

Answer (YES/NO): NO